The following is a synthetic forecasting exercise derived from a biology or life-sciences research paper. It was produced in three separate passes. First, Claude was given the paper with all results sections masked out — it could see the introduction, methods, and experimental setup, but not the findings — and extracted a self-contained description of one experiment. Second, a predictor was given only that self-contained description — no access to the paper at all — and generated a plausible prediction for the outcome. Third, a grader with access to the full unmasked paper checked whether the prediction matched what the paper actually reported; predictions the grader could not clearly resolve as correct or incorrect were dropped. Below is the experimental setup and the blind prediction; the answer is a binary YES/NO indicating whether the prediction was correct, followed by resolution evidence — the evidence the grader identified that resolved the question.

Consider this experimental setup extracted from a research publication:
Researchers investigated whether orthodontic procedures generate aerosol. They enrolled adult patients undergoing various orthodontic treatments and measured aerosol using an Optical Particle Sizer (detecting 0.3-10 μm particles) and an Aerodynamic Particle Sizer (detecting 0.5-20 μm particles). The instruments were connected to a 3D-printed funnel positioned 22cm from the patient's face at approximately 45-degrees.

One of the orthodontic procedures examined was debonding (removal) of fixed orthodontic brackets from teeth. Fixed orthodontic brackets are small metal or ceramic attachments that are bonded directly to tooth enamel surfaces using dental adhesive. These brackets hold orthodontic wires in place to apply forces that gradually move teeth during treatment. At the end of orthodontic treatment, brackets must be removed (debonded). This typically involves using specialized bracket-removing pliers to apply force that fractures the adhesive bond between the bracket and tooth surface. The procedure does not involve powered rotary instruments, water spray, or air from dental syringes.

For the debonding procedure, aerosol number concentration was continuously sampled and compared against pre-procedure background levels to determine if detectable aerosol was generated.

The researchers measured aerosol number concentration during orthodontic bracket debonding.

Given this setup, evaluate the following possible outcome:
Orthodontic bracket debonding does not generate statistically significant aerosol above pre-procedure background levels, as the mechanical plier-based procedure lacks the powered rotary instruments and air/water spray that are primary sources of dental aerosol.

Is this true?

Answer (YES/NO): YES